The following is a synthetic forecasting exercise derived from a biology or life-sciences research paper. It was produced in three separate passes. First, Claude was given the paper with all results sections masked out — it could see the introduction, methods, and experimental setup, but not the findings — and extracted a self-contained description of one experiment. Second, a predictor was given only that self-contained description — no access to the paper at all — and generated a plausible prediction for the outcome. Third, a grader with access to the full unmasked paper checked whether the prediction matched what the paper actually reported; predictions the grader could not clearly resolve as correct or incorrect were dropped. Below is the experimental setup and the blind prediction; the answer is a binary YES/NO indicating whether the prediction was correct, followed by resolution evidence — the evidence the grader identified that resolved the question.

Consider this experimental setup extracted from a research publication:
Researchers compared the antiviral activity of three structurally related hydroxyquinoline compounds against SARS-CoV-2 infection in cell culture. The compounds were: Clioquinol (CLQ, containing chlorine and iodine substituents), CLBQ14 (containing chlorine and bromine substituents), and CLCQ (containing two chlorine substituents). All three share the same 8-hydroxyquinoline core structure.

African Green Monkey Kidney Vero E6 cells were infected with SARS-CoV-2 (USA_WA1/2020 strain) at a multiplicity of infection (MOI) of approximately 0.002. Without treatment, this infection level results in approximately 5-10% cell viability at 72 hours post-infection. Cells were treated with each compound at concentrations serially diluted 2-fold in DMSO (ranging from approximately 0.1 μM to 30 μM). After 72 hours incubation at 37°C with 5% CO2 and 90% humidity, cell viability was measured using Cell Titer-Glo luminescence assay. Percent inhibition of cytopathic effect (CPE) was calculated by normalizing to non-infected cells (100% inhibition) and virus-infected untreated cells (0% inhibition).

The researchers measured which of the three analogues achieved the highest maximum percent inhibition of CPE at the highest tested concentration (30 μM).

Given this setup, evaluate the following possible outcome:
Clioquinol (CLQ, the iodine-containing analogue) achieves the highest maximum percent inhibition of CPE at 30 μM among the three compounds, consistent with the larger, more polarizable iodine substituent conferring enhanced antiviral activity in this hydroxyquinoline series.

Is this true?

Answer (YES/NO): NO